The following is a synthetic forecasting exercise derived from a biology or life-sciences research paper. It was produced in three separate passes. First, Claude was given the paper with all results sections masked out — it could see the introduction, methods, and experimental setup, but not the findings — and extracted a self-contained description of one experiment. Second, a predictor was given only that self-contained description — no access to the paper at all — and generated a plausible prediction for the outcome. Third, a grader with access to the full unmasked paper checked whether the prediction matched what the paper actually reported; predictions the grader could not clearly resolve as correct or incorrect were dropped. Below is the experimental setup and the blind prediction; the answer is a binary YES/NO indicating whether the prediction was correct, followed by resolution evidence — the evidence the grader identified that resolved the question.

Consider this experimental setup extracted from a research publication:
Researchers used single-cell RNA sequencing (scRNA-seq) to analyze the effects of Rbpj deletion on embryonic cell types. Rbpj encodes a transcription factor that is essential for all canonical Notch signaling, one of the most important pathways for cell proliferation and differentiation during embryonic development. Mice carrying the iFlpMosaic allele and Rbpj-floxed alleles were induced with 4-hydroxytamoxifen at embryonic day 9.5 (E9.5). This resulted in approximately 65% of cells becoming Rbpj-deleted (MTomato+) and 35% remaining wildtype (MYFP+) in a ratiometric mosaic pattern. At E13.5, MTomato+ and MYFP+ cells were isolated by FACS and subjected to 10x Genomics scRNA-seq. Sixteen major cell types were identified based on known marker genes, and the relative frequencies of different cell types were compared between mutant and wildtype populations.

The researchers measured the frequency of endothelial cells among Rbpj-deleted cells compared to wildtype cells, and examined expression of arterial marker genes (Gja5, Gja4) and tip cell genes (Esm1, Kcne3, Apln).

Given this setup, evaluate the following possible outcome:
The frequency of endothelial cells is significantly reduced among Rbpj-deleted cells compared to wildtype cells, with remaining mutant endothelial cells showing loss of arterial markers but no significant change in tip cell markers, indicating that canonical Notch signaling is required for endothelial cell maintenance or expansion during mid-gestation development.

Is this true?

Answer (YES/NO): NO